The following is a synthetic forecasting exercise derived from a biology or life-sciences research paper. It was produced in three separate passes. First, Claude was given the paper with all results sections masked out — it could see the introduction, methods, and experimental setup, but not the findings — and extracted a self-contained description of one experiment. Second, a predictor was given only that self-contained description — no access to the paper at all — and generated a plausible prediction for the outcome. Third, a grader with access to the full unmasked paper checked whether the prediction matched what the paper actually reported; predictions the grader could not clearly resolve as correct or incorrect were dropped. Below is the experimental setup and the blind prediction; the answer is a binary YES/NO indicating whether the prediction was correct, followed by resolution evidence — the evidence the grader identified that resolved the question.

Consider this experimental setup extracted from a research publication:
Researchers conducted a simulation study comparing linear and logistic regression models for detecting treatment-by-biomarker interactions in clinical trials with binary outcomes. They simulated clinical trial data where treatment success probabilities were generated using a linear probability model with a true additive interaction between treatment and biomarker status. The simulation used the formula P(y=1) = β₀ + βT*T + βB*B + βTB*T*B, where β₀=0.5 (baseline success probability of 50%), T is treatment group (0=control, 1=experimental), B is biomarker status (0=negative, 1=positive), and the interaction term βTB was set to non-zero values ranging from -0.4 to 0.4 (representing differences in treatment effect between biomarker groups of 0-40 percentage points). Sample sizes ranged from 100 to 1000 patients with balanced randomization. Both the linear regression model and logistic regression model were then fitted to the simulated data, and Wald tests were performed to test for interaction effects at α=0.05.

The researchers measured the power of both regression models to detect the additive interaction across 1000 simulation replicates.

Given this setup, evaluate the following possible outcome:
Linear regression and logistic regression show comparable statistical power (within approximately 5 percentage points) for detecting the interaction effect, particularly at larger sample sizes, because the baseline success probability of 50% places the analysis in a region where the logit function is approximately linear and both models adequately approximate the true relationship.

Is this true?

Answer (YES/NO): YES